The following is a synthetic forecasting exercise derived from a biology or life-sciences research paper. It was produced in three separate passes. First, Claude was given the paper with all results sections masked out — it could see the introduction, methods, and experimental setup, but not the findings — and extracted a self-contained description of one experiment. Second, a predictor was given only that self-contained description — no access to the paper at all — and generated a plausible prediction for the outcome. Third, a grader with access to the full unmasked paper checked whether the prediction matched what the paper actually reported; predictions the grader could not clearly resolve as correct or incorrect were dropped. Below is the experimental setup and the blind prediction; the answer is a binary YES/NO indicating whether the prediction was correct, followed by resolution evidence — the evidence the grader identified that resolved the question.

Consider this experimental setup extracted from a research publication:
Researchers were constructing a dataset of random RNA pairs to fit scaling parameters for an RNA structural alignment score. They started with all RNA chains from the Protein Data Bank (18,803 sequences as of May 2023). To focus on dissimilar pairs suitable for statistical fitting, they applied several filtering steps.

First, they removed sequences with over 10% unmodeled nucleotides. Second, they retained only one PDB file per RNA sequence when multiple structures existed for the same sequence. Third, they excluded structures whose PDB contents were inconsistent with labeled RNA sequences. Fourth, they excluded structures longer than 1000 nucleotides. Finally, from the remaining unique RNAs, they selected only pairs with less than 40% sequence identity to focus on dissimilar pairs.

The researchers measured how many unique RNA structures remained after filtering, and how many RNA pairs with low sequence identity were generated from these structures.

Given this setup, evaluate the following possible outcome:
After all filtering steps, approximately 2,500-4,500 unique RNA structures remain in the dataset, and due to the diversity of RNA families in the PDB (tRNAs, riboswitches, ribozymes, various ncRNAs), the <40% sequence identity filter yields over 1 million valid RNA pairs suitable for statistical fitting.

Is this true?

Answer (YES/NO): NO